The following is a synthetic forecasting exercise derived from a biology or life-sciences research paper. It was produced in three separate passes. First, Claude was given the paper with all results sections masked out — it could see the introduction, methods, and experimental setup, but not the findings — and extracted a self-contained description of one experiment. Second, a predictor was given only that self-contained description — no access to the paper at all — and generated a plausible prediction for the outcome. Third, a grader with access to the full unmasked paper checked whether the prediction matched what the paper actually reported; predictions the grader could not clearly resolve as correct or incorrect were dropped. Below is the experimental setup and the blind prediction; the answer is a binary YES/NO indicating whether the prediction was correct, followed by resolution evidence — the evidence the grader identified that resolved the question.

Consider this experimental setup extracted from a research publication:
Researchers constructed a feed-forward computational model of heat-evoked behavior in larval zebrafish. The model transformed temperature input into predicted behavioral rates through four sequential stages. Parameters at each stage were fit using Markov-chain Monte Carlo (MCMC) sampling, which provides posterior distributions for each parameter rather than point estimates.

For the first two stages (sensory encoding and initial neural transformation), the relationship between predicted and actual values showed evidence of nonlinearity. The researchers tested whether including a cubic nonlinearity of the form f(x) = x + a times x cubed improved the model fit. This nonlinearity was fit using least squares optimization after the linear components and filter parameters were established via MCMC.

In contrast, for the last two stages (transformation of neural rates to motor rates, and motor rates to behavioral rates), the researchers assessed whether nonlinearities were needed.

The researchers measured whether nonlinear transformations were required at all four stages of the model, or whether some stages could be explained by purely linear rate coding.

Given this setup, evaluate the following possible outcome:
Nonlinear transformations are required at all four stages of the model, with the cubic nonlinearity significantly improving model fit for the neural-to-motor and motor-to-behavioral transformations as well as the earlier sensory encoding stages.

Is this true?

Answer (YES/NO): NO